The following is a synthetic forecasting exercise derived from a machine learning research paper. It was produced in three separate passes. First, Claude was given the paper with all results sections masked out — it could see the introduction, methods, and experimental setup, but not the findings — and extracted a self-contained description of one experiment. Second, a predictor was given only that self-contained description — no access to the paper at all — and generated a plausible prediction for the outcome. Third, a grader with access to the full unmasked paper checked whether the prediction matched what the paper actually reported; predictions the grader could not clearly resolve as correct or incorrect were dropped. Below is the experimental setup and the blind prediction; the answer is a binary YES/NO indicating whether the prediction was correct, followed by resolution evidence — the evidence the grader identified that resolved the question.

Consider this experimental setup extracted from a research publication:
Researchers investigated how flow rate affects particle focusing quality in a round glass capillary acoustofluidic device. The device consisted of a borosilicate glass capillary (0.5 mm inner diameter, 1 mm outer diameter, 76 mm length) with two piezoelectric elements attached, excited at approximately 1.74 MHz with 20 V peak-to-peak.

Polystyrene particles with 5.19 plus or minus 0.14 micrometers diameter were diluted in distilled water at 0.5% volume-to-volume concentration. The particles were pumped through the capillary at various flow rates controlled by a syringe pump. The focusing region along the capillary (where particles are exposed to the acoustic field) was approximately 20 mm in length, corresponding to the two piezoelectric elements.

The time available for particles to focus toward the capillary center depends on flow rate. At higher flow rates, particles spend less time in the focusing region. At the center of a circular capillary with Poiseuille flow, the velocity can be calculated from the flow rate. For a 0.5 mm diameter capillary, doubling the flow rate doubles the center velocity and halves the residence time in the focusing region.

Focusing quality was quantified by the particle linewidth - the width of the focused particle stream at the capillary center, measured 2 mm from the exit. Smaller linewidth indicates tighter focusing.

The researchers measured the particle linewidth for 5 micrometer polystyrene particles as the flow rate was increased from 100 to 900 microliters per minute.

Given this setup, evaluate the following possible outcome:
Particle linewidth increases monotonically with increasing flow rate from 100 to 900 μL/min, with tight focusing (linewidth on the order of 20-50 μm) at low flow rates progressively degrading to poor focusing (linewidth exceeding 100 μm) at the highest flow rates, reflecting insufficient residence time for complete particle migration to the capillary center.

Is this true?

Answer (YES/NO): NO